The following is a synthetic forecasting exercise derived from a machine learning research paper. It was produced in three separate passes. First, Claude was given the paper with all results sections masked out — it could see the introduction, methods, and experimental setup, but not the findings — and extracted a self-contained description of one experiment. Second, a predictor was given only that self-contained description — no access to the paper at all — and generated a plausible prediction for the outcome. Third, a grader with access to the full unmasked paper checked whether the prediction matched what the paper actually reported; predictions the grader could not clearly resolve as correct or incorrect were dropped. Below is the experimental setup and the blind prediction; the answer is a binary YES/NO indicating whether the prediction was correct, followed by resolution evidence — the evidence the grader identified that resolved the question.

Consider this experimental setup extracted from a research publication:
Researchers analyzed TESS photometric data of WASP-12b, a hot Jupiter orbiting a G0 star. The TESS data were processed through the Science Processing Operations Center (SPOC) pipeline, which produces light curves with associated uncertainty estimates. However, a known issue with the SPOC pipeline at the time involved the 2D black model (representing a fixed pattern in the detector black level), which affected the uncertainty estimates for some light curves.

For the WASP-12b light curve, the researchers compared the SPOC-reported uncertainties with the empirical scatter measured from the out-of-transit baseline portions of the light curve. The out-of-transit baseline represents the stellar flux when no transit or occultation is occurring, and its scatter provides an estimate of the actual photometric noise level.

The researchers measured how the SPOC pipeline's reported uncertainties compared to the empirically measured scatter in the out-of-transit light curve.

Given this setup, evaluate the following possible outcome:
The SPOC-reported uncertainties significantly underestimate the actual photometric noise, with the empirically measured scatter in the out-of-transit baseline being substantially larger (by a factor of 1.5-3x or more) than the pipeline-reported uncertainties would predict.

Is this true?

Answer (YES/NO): NO